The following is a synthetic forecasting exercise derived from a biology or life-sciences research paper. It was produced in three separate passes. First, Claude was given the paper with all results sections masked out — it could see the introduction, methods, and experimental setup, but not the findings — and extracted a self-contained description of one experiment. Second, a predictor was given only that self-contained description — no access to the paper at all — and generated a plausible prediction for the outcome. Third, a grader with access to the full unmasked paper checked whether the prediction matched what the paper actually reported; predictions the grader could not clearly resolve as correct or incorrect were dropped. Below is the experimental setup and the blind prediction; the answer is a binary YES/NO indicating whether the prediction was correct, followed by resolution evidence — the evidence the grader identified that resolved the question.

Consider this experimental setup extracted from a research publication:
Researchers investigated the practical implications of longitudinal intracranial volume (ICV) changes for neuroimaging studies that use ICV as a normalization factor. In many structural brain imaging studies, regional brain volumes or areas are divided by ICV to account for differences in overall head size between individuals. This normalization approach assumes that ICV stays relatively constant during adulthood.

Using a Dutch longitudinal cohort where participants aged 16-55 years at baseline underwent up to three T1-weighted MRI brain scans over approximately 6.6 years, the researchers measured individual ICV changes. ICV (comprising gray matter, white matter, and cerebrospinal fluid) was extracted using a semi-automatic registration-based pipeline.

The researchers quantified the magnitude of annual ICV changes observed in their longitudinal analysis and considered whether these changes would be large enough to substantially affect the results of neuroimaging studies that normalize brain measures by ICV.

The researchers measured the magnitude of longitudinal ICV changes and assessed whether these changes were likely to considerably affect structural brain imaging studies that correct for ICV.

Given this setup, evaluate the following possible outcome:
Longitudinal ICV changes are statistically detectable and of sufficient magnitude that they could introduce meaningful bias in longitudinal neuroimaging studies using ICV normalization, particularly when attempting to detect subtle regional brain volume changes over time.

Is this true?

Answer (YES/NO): NO